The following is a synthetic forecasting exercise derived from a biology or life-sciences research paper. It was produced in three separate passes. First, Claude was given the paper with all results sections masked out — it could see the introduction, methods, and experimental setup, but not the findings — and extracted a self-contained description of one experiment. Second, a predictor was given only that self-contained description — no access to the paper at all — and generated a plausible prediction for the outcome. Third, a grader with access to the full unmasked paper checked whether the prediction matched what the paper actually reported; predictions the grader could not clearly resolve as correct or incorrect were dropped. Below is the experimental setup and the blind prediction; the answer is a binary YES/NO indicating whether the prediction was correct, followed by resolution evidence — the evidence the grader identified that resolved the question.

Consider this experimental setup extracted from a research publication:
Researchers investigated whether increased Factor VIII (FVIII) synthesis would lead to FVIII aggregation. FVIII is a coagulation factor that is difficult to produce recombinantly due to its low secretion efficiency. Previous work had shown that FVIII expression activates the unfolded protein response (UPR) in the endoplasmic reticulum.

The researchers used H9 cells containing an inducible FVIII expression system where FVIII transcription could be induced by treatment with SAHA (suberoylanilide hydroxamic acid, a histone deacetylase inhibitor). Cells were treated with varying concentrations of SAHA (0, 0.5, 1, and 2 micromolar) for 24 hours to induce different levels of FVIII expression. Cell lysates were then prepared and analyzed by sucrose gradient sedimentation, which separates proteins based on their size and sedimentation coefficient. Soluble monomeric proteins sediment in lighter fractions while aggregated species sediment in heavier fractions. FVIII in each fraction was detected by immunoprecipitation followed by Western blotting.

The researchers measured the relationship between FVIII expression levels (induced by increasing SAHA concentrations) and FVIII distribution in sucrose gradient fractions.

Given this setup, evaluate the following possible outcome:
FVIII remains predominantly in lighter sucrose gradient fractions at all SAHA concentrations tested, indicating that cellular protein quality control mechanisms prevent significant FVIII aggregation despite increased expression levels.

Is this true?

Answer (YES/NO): NO